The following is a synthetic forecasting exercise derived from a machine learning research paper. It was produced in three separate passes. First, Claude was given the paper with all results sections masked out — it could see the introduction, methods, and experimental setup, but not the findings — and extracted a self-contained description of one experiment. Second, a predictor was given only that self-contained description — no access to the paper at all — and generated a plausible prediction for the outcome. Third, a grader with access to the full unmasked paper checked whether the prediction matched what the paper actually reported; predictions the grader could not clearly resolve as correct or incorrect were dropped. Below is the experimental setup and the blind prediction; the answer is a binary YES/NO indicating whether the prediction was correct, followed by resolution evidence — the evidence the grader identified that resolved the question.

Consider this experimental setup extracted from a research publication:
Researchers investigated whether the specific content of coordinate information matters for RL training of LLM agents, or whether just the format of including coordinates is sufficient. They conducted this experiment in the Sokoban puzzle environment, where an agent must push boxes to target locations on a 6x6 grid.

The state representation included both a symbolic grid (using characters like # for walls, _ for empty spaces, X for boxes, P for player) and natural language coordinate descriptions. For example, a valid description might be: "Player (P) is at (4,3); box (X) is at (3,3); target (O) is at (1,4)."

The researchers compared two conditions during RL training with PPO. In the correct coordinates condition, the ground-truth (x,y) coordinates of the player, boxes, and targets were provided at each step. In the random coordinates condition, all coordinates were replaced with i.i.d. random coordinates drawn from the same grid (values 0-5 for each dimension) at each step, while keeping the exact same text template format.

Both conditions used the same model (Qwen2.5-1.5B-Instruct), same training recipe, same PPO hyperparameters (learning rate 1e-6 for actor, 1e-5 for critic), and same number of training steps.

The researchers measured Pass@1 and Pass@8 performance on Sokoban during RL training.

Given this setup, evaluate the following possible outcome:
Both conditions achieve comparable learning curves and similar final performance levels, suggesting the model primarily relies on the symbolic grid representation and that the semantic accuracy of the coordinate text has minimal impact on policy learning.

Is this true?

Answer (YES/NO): NO